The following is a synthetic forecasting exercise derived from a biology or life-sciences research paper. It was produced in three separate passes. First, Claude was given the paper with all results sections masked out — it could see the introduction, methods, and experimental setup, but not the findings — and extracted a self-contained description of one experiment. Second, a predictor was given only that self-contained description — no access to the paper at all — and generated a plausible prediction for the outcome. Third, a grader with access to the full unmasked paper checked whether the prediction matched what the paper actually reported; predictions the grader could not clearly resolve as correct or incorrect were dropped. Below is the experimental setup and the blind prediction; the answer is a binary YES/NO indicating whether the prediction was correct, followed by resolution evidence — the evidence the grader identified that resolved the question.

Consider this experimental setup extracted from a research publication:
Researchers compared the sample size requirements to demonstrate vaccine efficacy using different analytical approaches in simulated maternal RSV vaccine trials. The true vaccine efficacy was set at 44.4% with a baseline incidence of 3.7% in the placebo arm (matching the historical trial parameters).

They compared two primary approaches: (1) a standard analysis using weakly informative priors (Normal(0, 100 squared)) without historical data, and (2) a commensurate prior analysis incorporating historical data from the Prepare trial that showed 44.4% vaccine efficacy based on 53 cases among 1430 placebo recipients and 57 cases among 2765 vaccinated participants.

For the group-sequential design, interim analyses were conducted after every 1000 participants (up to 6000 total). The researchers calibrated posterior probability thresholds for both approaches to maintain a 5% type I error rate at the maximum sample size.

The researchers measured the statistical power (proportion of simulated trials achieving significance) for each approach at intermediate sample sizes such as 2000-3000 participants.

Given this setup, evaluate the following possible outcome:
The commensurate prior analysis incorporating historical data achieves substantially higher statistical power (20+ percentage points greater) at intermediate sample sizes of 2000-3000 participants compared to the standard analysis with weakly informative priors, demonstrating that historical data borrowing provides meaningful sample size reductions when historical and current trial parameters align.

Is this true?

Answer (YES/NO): NO